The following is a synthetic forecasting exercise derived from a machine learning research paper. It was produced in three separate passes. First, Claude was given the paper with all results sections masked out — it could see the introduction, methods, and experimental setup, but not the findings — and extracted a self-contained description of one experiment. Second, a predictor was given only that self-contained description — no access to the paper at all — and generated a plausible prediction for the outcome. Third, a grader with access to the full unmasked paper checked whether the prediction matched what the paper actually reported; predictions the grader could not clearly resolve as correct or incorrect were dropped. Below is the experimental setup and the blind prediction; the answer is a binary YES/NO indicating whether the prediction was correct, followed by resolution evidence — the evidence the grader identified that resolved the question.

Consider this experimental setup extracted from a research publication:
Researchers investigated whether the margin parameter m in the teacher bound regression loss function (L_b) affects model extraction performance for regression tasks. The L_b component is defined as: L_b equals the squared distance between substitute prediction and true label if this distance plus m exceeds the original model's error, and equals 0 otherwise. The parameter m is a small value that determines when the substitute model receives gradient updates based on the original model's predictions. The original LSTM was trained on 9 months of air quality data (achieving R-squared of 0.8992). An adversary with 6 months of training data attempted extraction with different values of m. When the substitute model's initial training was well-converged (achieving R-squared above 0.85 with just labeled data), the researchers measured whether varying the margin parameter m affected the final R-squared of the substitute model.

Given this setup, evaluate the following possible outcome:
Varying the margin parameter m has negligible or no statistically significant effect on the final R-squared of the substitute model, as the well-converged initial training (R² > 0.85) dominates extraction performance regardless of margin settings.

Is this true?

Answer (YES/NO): YES